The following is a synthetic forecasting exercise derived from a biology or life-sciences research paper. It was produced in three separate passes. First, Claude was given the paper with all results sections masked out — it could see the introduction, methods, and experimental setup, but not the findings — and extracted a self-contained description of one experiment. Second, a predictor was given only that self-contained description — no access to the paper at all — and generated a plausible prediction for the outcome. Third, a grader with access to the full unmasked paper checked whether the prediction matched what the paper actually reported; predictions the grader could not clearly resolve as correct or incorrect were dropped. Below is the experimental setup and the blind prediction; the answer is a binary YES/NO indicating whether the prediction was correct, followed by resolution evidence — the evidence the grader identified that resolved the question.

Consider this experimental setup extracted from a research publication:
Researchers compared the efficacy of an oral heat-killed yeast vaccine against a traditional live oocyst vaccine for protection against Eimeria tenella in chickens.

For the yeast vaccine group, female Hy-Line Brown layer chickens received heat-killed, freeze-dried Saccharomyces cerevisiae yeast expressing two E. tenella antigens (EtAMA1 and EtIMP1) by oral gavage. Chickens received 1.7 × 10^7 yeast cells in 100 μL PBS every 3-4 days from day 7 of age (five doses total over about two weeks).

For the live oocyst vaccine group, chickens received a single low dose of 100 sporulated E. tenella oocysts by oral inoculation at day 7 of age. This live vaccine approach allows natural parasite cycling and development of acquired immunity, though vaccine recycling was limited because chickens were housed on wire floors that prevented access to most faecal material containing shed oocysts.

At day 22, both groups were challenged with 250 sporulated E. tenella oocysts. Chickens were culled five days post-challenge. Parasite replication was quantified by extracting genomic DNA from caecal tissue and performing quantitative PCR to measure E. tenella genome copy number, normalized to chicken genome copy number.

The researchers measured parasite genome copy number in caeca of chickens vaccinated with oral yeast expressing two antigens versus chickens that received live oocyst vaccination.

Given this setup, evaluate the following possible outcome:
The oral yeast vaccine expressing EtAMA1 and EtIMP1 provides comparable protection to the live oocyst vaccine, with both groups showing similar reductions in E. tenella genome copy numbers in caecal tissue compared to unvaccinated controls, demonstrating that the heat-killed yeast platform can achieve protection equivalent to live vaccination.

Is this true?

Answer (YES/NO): NO